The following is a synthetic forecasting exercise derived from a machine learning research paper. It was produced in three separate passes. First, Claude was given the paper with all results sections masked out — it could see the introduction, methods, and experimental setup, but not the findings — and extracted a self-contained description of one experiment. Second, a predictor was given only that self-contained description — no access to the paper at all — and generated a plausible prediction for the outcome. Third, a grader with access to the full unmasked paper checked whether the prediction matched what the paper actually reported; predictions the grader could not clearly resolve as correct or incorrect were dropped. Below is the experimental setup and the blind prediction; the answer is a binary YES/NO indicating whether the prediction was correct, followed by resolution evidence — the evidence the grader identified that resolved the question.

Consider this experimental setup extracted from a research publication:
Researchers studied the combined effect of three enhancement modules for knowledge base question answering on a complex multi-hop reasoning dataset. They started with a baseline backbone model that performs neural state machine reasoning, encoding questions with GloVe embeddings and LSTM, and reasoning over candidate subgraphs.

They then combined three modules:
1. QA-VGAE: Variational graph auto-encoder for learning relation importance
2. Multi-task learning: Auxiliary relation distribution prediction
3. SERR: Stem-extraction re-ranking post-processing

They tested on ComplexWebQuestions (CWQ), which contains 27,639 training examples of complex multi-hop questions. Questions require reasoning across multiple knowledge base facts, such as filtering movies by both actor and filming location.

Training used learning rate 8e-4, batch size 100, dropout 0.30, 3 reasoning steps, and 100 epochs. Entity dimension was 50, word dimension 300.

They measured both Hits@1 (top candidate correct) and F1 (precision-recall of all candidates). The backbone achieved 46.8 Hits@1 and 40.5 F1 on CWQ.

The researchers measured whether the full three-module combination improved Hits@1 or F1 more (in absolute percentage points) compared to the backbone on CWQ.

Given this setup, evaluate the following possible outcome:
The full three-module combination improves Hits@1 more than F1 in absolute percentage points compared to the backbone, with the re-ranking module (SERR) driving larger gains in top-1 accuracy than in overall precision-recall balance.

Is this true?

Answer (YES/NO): NO